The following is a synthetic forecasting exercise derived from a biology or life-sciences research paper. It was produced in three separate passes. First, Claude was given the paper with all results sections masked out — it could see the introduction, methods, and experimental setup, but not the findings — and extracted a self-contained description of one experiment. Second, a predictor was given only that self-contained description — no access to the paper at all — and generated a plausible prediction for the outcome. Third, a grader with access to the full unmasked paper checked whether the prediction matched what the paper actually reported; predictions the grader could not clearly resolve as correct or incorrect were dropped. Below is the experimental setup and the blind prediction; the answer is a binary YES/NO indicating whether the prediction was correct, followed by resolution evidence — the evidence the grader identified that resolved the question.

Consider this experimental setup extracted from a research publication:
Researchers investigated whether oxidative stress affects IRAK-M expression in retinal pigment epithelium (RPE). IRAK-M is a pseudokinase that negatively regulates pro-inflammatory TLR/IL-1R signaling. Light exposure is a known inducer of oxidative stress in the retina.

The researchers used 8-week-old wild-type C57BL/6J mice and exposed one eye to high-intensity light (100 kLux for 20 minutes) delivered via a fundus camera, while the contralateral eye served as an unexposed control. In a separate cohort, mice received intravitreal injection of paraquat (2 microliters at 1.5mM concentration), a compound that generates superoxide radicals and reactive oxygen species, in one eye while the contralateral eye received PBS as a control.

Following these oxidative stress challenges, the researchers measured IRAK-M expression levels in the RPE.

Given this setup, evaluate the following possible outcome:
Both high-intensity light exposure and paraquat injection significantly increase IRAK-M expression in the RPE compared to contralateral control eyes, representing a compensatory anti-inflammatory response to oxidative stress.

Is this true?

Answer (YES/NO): NO